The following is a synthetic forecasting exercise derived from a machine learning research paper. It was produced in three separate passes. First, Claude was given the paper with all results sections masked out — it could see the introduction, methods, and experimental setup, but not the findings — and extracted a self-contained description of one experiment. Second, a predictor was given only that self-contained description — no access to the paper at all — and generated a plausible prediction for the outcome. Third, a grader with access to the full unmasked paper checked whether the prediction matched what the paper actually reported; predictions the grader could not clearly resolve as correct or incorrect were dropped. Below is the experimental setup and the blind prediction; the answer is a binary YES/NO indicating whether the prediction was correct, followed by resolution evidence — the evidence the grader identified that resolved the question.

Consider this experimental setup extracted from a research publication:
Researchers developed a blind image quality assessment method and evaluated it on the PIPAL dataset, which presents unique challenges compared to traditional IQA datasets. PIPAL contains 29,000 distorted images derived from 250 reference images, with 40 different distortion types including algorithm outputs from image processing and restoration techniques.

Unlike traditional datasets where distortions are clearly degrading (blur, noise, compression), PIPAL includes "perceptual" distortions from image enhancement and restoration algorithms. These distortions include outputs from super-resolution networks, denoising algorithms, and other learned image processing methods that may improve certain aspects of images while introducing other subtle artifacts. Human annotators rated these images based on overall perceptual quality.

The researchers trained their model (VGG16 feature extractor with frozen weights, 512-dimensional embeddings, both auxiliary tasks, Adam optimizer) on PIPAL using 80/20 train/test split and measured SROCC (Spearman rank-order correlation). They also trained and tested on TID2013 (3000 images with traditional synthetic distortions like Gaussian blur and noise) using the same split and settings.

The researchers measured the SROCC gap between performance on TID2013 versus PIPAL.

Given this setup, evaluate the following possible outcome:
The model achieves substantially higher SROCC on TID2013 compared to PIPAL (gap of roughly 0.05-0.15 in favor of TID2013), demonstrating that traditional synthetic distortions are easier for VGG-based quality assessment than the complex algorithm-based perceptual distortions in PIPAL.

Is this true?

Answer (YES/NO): YES